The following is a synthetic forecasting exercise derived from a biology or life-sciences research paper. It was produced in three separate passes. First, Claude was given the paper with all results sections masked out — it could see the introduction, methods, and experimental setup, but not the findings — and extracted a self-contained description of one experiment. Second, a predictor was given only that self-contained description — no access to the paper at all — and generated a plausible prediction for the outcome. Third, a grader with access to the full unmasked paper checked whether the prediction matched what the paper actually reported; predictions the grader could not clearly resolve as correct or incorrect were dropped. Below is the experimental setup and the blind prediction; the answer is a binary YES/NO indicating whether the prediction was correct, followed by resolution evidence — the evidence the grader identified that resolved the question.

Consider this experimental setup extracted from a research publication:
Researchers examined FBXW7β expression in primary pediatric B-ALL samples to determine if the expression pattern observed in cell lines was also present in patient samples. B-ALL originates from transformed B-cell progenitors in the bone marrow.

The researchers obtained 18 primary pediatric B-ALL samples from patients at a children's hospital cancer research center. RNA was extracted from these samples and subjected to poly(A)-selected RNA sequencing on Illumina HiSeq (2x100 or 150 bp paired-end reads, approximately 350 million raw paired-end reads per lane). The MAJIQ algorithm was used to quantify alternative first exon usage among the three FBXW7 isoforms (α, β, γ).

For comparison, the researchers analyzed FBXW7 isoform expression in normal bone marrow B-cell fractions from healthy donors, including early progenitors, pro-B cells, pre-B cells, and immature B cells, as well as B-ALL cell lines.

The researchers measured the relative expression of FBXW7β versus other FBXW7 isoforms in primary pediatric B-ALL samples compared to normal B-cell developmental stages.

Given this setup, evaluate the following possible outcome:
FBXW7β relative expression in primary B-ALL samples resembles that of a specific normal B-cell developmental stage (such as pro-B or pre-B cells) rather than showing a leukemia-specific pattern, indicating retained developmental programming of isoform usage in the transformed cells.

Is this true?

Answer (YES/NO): NO